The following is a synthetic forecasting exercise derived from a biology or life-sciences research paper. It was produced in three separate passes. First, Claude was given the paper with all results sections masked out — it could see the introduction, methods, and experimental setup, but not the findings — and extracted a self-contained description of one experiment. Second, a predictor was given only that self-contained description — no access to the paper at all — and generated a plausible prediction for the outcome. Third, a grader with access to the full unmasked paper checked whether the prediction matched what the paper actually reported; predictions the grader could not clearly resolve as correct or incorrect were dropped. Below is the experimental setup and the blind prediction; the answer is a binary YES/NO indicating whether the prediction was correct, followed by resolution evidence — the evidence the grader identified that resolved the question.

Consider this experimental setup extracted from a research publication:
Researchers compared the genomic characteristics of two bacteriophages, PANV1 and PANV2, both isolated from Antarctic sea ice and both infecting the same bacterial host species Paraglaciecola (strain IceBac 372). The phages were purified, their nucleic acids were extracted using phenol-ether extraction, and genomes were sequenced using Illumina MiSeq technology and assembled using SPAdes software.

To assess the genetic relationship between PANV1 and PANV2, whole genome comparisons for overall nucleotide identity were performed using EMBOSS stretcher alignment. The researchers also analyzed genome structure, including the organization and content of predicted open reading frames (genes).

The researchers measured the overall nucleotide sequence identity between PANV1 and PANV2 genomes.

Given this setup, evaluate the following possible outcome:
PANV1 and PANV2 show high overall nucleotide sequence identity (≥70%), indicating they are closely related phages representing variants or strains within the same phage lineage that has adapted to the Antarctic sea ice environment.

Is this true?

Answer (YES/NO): NO